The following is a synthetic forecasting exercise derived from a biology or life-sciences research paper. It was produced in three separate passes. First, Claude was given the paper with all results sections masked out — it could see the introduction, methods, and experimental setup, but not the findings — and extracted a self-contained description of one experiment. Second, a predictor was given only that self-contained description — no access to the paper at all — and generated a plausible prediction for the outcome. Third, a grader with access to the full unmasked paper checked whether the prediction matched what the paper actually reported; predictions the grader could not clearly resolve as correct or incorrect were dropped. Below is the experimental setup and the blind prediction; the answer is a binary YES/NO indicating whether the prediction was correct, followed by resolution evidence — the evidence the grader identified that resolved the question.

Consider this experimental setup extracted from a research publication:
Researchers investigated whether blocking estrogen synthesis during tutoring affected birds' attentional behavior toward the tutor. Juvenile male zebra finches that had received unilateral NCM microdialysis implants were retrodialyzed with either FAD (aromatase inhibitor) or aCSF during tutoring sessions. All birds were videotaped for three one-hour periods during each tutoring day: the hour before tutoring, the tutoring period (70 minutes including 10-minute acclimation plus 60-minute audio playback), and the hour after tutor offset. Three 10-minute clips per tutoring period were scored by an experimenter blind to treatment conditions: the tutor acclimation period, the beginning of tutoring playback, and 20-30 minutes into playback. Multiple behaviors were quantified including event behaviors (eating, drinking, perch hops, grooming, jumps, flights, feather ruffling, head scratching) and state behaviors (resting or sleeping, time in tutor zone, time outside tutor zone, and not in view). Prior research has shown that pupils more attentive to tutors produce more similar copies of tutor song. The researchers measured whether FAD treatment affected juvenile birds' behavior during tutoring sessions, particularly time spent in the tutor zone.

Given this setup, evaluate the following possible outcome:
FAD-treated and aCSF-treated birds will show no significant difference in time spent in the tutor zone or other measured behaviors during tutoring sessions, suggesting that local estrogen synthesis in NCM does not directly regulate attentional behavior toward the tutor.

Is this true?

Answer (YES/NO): YES